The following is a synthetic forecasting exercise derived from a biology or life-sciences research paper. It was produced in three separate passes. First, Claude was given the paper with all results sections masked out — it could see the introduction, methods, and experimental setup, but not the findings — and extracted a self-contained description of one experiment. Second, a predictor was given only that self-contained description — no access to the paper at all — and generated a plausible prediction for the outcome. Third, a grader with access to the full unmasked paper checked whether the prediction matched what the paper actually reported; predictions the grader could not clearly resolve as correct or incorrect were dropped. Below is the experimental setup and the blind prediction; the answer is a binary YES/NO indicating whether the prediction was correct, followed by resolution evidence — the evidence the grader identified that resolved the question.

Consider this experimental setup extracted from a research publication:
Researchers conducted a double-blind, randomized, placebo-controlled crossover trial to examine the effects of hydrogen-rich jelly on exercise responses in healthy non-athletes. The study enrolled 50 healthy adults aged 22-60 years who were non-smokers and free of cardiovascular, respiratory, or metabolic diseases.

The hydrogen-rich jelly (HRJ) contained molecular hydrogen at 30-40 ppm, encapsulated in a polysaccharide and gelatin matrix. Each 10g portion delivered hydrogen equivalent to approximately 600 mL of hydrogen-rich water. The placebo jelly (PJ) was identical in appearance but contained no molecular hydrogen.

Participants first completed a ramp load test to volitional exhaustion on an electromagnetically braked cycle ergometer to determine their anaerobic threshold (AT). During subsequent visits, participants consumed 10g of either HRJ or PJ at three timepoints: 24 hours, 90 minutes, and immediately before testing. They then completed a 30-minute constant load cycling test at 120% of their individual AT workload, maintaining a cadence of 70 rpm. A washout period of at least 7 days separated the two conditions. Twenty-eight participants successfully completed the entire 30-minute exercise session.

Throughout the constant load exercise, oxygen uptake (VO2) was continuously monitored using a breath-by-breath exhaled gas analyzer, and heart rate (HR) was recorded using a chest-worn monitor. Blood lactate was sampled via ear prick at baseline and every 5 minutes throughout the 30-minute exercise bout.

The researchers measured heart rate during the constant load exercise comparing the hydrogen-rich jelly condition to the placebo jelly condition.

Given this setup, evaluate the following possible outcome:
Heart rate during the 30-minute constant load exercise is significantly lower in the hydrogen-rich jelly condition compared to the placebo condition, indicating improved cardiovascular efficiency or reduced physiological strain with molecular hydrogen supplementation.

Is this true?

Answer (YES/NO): NO